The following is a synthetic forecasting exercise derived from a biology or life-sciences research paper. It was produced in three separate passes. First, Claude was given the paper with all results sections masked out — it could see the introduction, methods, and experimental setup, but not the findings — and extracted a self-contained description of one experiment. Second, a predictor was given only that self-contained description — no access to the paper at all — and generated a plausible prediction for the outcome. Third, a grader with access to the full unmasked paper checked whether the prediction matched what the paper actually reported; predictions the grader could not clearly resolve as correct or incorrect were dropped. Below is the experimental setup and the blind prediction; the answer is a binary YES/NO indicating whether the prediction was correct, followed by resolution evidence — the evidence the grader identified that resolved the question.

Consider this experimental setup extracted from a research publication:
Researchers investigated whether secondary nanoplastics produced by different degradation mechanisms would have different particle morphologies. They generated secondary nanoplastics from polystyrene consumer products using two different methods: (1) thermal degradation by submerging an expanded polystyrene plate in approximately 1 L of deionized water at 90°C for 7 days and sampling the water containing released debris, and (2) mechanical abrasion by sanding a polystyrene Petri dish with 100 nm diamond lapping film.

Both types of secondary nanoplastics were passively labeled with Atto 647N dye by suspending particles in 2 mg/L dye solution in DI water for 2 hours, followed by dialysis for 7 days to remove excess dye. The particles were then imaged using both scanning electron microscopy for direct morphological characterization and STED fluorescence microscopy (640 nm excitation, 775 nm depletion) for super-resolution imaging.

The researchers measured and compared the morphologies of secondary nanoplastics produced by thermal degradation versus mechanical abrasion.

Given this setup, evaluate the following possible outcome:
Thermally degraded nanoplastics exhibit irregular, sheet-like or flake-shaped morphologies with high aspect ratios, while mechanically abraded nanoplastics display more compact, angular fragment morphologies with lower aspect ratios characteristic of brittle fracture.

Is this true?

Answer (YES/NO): NO